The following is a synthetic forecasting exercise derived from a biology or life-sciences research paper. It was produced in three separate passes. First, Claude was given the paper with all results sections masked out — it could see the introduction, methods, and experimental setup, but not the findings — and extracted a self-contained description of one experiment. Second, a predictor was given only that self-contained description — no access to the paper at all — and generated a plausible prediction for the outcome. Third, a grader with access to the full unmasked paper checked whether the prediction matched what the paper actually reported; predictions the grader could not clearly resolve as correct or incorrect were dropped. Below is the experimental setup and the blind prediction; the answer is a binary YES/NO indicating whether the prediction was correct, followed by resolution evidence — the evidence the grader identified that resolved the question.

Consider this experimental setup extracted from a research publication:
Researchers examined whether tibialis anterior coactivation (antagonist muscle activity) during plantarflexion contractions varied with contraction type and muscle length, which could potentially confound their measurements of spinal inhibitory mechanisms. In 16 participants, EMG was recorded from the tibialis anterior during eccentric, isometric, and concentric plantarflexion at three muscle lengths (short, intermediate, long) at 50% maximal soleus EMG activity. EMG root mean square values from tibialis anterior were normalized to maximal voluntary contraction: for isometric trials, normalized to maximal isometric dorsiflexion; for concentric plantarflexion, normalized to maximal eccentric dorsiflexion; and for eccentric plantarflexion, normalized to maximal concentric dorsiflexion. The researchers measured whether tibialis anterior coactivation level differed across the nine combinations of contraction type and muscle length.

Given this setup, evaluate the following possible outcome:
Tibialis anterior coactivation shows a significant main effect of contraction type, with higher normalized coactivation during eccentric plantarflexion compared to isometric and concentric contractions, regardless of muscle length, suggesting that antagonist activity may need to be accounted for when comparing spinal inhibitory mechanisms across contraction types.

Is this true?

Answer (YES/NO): NO